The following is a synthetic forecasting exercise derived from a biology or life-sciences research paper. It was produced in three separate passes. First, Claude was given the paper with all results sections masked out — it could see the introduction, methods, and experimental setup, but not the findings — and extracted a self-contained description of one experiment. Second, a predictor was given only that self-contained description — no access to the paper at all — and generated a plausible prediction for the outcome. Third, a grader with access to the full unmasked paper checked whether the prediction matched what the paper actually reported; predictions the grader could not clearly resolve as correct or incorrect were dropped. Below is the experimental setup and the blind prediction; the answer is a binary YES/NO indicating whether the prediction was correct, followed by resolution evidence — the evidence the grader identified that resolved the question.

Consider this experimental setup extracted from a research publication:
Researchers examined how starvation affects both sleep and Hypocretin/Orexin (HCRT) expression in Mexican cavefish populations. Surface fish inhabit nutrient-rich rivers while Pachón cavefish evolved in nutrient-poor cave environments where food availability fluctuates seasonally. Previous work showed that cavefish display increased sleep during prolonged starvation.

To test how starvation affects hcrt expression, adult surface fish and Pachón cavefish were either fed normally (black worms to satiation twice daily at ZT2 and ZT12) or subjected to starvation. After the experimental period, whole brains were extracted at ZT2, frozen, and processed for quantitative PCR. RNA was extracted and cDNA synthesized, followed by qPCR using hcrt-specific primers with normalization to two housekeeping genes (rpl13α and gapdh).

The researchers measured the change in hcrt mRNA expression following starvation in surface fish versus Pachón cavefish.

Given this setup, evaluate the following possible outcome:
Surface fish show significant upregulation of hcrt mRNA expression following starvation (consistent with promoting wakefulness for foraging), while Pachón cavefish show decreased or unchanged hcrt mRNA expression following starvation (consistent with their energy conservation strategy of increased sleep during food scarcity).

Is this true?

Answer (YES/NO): NO